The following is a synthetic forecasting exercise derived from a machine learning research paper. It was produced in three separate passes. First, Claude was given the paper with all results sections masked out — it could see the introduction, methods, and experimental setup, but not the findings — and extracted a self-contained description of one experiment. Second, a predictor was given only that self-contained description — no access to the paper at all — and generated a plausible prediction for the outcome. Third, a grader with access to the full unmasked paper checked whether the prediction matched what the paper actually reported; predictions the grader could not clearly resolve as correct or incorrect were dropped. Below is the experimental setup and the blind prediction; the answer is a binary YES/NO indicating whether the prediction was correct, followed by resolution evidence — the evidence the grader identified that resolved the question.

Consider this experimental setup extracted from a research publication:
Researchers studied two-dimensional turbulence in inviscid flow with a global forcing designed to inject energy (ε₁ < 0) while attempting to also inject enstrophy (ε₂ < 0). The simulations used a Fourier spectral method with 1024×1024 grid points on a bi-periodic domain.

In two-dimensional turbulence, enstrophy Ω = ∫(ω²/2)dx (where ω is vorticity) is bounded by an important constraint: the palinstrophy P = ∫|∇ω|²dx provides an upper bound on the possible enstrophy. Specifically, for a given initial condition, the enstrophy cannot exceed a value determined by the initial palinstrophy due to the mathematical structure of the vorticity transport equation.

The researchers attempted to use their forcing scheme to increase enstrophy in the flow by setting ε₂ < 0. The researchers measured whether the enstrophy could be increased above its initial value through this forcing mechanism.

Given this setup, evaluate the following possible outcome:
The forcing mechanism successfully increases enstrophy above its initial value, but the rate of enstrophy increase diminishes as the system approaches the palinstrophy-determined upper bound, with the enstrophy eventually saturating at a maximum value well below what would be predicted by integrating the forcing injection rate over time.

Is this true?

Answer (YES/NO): NO